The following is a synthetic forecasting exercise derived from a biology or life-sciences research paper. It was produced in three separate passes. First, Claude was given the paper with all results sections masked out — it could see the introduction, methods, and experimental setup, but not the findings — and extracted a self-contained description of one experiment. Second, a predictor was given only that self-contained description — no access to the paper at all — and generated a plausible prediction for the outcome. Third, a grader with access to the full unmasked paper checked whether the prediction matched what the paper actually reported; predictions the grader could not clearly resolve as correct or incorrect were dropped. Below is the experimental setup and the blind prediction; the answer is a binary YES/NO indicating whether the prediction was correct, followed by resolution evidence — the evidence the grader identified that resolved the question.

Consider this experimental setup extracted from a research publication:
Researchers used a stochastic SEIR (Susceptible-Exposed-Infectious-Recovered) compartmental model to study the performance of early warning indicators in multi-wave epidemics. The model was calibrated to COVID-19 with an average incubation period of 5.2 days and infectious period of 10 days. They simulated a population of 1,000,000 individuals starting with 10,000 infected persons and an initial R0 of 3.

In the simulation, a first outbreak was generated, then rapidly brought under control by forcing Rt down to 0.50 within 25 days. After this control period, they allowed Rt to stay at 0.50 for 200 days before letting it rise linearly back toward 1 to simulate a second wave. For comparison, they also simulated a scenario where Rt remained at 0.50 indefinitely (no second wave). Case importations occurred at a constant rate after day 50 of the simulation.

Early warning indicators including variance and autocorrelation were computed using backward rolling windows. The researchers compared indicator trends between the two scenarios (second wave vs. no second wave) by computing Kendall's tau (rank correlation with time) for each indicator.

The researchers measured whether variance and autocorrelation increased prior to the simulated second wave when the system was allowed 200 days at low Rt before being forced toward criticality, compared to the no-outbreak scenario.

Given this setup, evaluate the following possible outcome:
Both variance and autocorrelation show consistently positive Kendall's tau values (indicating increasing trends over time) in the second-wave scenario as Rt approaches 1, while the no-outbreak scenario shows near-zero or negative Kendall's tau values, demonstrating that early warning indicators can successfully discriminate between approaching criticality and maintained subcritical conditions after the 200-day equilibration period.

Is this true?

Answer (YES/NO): YES